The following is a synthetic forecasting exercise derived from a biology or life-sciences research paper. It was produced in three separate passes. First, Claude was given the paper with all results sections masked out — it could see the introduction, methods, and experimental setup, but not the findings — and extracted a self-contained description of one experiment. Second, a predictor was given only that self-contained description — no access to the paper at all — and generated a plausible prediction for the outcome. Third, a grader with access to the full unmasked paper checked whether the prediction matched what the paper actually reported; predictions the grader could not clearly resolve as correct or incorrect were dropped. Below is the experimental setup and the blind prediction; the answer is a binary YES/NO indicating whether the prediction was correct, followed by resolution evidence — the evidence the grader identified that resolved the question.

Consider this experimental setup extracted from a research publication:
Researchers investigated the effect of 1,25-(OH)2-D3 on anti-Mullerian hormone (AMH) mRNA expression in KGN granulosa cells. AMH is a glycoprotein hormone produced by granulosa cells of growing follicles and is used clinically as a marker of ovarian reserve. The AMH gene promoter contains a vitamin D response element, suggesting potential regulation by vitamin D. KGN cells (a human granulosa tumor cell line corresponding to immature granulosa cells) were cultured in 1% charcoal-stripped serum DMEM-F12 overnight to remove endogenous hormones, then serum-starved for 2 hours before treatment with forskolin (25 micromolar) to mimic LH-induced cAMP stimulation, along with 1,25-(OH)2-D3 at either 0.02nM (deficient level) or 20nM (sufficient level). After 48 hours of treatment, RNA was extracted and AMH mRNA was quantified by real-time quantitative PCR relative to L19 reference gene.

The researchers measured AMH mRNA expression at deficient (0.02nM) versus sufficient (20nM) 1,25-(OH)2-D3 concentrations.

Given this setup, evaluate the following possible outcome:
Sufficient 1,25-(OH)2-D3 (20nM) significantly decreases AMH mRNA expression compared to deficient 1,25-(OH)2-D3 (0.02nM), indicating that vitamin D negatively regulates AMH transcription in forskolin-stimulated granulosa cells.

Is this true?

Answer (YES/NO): YES